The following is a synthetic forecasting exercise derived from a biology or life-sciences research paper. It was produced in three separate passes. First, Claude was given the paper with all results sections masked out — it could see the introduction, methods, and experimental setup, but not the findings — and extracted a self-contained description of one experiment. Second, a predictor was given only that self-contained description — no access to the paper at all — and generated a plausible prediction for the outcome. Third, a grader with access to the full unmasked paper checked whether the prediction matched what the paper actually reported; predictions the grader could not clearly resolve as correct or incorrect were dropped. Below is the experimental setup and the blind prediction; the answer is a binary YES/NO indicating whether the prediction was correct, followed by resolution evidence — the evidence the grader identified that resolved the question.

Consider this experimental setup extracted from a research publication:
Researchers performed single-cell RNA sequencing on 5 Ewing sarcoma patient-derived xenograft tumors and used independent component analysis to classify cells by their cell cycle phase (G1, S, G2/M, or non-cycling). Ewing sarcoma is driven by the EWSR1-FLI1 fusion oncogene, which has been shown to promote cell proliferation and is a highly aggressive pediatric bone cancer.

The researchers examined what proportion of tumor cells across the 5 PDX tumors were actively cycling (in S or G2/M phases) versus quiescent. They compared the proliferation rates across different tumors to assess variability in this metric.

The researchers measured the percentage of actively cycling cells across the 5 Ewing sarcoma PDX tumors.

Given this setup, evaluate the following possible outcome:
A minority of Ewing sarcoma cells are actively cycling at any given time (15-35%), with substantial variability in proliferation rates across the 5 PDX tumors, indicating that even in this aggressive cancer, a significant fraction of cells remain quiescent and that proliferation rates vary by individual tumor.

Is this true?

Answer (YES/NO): NO